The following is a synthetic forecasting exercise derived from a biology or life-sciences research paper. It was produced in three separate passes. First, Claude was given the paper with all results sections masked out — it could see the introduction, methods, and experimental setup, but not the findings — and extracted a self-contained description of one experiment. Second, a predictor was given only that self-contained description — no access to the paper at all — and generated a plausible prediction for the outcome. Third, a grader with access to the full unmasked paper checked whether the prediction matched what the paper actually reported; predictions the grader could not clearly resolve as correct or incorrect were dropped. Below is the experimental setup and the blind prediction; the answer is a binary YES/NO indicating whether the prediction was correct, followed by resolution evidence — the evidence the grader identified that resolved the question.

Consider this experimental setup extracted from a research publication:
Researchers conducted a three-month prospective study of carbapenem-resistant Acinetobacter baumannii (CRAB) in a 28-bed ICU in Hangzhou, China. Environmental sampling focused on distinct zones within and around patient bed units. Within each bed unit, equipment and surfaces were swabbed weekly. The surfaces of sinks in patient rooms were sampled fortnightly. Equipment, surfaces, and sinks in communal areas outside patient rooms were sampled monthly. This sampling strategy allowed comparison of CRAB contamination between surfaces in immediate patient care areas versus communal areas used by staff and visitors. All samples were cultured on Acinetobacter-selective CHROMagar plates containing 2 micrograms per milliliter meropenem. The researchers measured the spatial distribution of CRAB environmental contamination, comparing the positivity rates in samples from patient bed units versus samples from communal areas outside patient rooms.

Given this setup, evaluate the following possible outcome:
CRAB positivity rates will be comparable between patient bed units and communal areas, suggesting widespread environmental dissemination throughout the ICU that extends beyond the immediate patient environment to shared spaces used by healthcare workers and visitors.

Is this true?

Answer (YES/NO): NO